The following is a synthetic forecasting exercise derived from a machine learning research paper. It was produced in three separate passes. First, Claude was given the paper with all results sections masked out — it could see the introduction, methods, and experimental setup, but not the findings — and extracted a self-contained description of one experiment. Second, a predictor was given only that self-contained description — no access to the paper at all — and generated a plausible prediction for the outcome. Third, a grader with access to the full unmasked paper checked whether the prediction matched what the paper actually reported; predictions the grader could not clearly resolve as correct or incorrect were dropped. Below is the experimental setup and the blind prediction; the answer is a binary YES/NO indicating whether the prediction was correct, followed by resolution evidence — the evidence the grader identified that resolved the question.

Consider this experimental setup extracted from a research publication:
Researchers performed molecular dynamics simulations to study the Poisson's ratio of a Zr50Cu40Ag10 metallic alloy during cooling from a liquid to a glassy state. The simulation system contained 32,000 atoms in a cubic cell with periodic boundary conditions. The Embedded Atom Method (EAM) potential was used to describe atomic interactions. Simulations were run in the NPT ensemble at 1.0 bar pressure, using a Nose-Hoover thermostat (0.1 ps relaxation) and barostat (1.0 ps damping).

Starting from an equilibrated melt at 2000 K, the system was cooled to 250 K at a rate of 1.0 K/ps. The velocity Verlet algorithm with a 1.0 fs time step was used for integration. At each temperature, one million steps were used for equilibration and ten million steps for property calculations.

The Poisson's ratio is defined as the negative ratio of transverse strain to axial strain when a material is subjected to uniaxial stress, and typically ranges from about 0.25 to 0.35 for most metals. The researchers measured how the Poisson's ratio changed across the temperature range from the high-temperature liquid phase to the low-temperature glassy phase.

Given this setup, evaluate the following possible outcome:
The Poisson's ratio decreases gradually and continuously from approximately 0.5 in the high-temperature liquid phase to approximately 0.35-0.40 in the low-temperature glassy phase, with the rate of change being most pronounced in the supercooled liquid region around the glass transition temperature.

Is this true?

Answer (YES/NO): NO